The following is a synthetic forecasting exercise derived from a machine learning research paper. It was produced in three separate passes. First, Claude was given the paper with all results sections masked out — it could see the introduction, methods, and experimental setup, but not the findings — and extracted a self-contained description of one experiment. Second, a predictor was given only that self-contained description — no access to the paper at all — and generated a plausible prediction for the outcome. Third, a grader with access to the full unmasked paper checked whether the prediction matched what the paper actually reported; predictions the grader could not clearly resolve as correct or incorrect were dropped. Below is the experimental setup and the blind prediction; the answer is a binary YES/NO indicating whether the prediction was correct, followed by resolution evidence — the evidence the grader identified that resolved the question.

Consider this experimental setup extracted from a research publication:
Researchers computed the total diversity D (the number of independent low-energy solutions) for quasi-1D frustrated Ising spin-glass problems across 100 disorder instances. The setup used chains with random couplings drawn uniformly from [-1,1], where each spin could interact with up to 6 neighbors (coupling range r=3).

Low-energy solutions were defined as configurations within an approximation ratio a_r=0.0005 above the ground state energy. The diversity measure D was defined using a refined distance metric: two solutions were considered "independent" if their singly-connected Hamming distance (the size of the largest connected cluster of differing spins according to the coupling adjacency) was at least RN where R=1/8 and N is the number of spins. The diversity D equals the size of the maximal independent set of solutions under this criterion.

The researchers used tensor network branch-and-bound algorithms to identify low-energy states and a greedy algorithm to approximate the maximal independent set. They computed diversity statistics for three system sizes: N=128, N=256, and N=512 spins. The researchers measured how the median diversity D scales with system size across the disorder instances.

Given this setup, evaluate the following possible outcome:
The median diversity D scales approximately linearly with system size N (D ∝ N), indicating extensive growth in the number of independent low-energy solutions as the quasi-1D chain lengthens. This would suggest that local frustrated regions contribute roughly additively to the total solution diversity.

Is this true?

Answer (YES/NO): NO